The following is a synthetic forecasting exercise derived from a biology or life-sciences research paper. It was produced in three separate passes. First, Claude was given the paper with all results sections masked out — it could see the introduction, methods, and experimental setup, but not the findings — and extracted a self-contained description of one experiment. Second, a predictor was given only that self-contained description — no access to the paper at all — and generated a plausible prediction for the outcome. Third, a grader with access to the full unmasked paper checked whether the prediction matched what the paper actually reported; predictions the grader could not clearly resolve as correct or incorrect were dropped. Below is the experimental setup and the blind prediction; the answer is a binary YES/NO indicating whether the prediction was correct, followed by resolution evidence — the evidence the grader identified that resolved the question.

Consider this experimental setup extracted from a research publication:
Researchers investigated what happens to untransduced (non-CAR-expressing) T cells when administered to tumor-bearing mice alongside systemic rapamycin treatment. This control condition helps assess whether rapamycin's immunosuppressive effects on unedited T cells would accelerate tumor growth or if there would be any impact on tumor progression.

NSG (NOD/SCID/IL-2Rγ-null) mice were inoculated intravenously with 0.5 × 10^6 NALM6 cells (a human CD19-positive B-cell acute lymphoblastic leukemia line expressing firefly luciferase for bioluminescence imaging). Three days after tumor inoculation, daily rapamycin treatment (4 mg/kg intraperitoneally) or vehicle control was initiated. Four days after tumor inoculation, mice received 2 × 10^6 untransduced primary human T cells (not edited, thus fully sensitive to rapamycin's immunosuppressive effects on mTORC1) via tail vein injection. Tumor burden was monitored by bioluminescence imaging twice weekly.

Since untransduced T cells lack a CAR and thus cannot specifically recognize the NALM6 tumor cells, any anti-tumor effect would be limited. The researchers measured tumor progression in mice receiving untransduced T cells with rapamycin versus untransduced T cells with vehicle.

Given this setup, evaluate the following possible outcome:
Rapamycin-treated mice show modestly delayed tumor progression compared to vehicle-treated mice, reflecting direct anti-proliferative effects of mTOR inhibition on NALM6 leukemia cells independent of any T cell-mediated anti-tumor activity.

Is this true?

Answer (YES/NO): YES